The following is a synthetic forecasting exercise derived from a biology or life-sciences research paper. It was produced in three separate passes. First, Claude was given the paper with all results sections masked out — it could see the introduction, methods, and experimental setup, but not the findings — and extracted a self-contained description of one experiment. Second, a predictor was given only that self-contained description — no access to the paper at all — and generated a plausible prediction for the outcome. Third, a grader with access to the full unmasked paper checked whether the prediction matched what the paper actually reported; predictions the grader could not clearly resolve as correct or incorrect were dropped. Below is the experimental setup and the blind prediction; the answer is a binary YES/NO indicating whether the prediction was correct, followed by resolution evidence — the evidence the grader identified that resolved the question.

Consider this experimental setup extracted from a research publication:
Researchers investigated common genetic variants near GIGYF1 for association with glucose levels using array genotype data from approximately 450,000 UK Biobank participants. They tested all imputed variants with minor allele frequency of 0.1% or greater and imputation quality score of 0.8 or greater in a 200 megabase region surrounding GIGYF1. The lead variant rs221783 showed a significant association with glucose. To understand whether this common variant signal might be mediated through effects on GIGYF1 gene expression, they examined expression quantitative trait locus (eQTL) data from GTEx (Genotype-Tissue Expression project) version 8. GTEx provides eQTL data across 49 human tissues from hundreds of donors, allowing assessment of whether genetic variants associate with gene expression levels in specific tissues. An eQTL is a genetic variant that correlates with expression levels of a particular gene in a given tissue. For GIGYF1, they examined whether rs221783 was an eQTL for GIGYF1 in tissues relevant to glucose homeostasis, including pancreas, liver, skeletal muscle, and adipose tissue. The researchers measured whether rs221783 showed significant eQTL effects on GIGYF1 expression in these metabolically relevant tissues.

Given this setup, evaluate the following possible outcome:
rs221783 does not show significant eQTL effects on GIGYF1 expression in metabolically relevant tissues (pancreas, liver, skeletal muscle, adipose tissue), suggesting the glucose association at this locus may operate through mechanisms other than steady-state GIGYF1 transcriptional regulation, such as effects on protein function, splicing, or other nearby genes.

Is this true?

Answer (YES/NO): NO